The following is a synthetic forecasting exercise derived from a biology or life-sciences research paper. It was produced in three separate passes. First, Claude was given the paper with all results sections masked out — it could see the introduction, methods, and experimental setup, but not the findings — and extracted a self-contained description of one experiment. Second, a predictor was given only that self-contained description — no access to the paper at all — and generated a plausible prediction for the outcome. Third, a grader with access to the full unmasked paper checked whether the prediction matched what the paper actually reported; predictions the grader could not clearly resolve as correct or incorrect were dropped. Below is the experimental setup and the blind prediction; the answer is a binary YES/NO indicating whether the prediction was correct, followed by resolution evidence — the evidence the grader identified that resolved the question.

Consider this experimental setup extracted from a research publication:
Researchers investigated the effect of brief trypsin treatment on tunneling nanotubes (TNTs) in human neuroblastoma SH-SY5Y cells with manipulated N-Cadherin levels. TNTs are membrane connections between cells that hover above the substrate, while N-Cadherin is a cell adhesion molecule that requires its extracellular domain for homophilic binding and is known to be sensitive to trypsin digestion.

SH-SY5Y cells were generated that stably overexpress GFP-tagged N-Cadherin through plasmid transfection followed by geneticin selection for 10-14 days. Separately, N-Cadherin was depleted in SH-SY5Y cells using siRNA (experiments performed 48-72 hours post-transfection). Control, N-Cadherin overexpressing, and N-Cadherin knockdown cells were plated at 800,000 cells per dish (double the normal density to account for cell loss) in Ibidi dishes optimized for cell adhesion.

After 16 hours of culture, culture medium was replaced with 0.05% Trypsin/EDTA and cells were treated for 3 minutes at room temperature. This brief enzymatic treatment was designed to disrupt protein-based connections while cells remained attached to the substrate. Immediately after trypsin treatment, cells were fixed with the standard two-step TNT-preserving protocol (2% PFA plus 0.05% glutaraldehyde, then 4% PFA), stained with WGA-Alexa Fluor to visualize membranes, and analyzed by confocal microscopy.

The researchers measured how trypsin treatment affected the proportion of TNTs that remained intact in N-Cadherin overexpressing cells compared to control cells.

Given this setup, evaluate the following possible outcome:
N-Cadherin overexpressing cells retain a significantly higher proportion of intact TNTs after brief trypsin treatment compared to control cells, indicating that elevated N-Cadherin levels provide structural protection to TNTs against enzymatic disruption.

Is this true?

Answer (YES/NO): NO